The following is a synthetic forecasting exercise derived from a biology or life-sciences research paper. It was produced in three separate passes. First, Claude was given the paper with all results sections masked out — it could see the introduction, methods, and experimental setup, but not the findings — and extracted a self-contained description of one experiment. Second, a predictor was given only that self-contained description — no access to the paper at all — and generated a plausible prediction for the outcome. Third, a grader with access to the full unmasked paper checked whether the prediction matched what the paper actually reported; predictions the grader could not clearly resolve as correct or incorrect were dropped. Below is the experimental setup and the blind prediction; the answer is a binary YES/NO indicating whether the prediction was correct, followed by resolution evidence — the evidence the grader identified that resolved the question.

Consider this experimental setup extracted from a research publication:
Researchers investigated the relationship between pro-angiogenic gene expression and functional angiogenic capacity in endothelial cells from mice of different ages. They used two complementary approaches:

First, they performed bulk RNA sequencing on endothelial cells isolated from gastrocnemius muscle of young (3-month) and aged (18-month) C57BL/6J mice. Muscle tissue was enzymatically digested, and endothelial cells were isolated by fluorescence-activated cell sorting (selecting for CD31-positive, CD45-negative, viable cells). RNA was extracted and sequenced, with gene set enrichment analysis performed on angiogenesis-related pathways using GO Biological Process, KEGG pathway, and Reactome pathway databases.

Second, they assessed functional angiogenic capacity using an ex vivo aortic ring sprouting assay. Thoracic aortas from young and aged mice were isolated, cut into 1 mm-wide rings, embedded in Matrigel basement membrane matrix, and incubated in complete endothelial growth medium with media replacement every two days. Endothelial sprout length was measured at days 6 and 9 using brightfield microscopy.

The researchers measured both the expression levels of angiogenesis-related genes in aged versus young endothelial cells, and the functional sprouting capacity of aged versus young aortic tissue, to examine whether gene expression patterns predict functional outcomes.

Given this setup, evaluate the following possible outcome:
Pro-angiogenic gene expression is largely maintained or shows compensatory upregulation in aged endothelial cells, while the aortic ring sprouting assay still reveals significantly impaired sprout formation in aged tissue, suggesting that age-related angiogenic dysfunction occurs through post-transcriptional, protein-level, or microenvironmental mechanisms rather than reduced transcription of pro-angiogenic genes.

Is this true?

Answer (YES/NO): YES